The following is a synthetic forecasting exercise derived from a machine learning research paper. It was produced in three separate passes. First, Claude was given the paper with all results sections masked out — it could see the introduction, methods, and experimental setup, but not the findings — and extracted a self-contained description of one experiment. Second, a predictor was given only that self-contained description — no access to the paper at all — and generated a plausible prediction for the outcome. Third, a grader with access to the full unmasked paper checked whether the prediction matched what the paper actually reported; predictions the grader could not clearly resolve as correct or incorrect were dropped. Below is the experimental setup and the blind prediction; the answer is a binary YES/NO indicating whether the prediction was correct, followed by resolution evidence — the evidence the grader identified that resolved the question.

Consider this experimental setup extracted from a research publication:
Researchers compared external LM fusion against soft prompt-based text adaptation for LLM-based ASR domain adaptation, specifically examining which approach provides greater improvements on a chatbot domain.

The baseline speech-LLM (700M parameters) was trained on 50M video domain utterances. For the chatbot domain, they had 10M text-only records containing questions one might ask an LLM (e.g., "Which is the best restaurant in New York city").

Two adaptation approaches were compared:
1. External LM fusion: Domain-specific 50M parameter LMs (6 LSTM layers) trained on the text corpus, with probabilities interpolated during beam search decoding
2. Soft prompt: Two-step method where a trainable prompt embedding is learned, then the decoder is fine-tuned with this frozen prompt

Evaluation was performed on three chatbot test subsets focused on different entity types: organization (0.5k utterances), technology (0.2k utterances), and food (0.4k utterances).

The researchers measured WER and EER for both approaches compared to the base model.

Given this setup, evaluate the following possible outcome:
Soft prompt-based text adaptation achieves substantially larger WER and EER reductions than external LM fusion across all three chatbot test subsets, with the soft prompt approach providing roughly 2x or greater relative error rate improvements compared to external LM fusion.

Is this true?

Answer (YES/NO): NO